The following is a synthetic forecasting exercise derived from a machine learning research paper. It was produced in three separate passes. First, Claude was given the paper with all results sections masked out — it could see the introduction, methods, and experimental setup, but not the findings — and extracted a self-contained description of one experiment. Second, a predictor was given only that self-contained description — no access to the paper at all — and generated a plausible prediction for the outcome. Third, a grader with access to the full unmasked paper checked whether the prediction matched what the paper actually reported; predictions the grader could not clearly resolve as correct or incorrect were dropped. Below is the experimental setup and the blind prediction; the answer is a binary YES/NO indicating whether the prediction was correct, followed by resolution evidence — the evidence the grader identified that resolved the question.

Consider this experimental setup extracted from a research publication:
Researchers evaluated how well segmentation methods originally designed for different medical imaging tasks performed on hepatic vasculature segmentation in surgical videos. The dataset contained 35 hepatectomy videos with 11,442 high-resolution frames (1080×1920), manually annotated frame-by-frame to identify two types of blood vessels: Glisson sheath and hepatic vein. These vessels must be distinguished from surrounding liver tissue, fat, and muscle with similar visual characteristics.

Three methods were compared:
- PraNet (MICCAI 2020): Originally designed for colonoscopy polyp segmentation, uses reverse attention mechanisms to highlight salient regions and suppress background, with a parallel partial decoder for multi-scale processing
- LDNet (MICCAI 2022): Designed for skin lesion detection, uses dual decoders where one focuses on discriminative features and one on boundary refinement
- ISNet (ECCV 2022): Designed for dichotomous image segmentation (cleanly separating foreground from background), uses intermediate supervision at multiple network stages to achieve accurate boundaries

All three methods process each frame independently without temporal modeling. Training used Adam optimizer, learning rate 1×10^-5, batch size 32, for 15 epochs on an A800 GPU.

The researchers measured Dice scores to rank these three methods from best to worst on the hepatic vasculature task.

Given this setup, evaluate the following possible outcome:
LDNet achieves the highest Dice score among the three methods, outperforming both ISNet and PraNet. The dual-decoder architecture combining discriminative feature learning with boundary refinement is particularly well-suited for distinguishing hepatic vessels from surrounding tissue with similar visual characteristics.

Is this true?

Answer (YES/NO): NO